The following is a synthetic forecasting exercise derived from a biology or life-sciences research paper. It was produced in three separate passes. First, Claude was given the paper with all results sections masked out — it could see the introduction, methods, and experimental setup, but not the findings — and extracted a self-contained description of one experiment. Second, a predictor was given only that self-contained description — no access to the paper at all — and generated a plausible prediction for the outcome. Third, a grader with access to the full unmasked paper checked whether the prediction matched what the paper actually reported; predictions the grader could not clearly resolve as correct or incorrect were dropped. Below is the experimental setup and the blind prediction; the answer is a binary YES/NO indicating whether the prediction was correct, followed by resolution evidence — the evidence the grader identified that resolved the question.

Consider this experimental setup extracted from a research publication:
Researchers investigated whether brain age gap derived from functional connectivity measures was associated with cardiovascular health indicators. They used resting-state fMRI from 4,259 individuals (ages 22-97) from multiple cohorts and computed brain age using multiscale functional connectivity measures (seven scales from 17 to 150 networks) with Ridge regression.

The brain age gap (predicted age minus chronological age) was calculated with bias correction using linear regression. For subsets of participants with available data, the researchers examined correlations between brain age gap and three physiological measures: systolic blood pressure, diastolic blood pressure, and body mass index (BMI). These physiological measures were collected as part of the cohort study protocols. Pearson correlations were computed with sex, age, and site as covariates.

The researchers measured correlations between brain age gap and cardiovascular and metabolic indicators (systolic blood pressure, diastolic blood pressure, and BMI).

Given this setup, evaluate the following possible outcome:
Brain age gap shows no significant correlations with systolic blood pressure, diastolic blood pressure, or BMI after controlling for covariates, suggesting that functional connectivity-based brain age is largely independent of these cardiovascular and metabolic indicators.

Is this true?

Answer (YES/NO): NO